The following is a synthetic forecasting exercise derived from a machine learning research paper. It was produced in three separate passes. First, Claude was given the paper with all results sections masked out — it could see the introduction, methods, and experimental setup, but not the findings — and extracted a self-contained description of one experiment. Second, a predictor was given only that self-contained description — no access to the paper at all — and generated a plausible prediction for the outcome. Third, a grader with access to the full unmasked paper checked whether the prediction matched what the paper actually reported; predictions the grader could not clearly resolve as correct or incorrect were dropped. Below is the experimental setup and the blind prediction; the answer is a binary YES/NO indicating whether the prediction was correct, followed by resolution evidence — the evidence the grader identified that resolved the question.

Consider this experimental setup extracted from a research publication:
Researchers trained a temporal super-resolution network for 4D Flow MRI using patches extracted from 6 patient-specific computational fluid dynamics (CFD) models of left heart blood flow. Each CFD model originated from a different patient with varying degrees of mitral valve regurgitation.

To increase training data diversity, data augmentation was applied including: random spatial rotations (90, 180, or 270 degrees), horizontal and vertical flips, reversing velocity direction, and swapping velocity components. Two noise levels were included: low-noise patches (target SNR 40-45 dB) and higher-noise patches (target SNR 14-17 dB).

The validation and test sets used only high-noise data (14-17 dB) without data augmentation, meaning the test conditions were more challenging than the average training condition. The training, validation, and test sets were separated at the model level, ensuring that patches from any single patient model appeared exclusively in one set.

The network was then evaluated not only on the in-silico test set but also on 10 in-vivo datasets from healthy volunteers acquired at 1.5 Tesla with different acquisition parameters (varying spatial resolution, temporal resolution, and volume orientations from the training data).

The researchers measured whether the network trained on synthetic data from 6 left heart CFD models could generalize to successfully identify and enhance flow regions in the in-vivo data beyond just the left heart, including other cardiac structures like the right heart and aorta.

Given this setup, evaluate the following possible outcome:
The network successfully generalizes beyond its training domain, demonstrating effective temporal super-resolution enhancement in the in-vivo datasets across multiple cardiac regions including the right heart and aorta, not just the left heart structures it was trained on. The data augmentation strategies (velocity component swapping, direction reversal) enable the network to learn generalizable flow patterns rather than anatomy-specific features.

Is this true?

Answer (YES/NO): YES